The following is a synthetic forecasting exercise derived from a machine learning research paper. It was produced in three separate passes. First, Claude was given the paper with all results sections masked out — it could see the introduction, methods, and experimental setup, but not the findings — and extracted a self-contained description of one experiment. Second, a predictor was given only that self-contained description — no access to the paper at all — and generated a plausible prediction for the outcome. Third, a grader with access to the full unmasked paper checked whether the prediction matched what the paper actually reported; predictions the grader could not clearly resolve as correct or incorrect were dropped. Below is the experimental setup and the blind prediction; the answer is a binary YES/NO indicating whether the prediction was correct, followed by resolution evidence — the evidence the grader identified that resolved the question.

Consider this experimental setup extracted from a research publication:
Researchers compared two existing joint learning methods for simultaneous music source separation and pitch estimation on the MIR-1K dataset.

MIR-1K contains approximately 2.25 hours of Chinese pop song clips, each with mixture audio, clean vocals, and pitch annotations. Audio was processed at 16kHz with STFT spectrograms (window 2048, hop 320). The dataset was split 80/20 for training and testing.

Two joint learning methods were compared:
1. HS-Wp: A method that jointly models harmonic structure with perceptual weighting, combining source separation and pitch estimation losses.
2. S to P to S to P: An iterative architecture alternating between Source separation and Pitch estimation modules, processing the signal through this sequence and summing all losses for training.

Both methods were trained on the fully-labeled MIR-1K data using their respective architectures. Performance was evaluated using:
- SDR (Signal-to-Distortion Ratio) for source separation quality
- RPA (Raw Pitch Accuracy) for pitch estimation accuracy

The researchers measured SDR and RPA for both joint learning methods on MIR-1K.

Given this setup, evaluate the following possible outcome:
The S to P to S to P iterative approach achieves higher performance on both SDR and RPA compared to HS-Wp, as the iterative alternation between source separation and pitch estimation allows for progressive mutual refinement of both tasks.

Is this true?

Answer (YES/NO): YES